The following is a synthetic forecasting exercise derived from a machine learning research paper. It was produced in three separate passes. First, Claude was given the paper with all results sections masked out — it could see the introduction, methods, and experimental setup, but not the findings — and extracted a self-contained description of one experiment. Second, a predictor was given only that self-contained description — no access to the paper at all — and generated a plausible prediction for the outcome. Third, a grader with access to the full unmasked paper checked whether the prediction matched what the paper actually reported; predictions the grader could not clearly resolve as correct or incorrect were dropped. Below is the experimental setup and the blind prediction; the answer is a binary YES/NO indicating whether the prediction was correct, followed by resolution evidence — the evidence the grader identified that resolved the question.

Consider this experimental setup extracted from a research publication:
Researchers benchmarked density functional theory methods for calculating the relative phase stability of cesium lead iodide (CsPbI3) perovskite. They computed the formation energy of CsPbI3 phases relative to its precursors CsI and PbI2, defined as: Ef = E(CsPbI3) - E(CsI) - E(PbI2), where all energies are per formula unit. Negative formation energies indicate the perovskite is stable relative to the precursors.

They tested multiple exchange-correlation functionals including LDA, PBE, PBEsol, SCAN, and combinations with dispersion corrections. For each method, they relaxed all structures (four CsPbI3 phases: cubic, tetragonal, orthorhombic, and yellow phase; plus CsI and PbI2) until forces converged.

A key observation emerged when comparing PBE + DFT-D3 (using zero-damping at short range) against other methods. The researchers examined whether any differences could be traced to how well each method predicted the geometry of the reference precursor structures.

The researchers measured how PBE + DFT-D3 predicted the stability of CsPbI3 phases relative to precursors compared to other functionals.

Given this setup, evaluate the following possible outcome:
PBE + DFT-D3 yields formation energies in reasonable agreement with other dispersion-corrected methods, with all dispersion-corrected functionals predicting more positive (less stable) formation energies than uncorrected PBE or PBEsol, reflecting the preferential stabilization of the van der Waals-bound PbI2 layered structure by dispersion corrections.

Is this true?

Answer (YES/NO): NO